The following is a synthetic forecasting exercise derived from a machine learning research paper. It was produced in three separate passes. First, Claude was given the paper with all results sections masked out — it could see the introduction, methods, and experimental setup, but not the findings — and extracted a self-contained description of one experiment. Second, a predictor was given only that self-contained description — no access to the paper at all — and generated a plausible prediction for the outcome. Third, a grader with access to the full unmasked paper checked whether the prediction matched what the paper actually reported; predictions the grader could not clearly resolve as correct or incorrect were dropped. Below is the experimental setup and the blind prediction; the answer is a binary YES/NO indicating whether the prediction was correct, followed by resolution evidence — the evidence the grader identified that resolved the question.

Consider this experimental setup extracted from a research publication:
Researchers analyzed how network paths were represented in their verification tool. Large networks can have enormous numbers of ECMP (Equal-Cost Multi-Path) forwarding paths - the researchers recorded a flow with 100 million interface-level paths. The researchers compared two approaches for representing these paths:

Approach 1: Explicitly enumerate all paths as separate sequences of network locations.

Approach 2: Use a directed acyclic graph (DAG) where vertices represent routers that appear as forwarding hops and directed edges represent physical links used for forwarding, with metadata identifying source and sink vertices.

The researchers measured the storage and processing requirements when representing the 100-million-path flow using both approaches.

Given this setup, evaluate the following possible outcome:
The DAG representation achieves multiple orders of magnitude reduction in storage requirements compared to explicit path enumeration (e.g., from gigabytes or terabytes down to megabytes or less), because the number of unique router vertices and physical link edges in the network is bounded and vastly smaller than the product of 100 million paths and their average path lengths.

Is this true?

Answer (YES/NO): YES